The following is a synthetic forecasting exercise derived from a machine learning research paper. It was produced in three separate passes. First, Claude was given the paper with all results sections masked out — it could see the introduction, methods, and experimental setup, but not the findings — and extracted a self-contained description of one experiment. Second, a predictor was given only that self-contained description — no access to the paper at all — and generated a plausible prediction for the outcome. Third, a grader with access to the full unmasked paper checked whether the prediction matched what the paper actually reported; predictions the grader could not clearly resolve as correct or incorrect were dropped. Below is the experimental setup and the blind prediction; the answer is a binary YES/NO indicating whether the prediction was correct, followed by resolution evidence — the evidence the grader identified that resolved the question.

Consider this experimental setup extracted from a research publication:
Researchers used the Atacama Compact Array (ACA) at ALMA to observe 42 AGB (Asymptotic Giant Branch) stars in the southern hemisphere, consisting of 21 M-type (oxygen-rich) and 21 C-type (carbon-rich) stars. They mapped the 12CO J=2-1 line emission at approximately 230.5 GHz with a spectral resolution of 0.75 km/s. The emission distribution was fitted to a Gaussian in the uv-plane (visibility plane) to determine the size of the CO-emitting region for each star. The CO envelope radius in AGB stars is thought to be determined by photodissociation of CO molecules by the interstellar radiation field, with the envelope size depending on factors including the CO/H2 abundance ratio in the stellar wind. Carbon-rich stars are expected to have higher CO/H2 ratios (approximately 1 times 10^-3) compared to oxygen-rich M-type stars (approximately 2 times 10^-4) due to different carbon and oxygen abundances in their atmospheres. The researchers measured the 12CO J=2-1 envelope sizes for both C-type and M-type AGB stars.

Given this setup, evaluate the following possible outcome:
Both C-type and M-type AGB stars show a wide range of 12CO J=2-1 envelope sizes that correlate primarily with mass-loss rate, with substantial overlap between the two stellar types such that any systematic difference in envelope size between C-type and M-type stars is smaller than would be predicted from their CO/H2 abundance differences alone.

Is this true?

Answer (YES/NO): NO